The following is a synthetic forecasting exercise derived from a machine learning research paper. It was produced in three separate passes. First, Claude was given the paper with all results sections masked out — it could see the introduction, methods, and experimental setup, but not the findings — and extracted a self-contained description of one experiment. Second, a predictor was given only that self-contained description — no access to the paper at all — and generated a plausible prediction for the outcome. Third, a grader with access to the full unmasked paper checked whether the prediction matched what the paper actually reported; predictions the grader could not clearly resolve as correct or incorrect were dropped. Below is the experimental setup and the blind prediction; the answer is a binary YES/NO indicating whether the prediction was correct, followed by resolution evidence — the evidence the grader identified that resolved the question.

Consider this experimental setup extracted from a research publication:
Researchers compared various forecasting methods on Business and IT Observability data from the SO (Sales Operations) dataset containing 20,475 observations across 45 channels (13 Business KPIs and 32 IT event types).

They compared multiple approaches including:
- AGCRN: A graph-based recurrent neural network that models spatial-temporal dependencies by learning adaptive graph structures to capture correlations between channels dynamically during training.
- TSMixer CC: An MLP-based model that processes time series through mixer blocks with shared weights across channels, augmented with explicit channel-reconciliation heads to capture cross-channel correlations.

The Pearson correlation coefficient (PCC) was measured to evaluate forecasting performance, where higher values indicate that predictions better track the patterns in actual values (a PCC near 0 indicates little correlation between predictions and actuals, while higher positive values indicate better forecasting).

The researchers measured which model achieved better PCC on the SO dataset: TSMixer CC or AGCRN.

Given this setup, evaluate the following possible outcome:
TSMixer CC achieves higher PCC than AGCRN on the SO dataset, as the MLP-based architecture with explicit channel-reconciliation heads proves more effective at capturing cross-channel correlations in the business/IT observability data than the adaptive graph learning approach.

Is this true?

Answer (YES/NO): NO